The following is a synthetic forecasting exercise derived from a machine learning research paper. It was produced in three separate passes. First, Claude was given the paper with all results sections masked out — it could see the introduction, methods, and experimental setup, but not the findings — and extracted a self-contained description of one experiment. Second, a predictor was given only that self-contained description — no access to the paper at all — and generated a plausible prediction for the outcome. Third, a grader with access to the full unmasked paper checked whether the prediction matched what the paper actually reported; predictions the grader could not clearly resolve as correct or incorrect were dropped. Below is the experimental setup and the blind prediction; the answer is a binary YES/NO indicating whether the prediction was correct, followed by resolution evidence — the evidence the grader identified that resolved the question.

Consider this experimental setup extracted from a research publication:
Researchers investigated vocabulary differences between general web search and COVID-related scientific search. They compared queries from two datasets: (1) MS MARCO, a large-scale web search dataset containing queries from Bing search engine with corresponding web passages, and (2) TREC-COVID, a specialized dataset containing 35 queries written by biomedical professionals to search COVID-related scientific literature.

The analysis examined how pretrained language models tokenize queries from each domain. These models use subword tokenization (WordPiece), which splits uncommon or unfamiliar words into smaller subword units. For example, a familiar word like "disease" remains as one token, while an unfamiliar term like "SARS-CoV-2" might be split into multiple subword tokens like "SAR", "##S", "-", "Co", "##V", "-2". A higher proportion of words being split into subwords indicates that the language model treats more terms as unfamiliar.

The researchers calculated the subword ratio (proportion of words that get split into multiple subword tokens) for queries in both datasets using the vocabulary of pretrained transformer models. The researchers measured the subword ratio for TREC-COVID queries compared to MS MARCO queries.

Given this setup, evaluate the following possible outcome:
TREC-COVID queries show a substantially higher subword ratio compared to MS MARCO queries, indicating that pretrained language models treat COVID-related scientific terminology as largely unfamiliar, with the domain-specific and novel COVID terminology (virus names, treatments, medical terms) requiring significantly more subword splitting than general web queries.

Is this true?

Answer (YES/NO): YES